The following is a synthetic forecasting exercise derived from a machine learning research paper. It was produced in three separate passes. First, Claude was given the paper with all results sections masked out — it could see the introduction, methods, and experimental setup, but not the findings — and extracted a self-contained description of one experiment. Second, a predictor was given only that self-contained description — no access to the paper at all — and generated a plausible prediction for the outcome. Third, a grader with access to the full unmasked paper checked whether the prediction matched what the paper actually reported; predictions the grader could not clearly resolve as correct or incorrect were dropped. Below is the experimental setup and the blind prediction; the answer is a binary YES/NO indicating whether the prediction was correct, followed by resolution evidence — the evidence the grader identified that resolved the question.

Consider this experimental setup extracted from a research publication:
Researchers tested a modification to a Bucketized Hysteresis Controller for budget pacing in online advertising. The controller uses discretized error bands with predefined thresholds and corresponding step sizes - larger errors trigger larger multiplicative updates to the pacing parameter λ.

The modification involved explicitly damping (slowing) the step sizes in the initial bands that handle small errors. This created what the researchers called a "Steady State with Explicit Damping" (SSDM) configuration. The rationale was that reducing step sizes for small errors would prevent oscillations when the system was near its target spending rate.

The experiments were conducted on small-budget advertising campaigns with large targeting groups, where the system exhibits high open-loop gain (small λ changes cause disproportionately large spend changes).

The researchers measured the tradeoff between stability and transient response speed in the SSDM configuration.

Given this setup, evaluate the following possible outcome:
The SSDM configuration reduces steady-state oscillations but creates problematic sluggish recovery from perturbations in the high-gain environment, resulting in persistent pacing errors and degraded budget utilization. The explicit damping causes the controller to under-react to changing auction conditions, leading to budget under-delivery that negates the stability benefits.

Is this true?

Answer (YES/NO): NO